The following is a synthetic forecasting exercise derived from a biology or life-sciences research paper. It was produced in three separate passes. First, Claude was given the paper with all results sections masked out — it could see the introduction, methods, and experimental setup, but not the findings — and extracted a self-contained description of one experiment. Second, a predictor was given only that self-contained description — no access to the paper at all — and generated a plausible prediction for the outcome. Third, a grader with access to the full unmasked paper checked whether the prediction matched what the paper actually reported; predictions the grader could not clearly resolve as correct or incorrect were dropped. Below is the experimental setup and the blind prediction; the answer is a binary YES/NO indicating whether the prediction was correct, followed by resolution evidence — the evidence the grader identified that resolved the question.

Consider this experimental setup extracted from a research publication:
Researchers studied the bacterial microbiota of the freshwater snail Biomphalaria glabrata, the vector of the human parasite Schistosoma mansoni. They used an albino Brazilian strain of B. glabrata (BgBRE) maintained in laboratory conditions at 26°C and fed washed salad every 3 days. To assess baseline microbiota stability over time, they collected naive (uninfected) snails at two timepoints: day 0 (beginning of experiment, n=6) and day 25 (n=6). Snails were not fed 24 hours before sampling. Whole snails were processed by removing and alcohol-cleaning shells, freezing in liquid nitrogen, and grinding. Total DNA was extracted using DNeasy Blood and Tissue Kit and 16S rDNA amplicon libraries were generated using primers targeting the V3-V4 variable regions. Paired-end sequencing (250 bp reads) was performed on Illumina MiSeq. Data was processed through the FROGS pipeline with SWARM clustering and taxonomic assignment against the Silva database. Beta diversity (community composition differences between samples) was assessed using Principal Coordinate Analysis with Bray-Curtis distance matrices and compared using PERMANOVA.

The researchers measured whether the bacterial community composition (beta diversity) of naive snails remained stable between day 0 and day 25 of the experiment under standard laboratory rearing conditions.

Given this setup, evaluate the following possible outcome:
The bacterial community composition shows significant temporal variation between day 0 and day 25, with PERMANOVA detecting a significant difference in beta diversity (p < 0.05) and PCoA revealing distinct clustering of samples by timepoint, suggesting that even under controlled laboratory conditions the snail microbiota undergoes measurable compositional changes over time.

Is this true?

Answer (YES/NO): NO